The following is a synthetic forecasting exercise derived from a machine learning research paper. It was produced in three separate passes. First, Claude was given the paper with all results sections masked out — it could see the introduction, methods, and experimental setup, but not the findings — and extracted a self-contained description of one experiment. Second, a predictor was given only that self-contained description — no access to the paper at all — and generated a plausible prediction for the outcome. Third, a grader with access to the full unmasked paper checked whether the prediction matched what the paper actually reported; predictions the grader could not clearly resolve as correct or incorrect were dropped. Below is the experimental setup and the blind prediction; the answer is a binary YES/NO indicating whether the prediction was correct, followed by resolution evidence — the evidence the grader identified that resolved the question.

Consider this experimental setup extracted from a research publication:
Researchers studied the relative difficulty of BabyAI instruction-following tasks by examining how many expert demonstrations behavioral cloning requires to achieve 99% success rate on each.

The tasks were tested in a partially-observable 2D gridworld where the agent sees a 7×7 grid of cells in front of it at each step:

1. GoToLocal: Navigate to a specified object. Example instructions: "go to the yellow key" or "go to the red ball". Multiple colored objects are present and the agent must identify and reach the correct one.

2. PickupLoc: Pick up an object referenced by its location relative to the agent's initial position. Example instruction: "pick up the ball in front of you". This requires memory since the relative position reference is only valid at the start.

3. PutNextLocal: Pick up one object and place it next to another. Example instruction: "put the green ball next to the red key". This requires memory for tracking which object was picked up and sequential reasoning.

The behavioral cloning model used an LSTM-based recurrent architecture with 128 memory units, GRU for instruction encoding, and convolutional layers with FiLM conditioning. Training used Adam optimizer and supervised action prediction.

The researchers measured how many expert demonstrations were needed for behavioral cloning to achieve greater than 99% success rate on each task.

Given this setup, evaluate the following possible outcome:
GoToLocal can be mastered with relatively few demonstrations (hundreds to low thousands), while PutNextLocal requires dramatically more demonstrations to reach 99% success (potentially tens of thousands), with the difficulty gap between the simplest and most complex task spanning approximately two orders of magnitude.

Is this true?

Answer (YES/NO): NO